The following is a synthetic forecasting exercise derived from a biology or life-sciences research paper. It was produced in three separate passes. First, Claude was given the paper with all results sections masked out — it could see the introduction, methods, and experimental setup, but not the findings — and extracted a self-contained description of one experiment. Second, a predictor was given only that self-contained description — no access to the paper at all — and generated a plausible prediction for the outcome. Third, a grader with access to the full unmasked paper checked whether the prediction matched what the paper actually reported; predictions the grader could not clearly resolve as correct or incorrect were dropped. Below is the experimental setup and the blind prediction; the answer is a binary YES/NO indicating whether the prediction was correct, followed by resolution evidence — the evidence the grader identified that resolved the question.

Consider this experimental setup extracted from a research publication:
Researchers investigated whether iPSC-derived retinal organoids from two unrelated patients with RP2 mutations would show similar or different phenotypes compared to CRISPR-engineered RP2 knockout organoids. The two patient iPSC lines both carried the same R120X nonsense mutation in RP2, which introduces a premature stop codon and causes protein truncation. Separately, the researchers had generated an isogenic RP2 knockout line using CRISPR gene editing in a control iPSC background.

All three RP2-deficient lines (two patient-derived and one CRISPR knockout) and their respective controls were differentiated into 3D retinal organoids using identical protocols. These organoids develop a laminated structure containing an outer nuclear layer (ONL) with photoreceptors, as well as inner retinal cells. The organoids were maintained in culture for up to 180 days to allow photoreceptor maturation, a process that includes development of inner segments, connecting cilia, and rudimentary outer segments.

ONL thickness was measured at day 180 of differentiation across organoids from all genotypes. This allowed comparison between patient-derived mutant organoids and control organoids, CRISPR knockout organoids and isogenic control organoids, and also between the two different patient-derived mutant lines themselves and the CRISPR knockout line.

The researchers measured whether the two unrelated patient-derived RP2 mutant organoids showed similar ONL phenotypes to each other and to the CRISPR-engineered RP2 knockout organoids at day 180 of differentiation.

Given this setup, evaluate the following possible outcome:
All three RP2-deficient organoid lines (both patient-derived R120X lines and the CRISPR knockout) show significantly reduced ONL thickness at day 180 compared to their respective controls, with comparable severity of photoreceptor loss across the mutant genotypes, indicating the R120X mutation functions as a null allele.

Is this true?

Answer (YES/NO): YES